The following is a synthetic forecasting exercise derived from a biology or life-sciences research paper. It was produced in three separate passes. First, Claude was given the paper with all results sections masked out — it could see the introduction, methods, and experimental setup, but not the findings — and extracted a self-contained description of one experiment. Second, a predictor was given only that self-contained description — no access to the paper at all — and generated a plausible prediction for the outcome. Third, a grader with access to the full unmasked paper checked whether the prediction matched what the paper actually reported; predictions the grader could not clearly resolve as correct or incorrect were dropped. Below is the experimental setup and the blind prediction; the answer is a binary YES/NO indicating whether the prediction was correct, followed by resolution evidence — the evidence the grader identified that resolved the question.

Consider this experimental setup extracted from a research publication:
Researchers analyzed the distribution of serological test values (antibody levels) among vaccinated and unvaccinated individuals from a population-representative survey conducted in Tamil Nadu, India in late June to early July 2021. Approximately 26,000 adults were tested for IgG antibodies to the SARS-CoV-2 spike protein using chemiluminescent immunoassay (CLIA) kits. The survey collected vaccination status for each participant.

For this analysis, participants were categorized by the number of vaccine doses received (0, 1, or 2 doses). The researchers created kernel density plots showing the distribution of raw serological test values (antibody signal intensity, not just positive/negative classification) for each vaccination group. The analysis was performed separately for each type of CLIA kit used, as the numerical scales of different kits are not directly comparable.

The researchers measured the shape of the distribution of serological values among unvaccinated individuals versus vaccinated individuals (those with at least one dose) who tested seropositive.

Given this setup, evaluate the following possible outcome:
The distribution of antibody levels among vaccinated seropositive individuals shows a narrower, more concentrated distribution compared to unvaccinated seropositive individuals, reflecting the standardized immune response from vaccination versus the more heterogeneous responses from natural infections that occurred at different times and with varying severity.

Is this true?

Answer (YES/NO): NO